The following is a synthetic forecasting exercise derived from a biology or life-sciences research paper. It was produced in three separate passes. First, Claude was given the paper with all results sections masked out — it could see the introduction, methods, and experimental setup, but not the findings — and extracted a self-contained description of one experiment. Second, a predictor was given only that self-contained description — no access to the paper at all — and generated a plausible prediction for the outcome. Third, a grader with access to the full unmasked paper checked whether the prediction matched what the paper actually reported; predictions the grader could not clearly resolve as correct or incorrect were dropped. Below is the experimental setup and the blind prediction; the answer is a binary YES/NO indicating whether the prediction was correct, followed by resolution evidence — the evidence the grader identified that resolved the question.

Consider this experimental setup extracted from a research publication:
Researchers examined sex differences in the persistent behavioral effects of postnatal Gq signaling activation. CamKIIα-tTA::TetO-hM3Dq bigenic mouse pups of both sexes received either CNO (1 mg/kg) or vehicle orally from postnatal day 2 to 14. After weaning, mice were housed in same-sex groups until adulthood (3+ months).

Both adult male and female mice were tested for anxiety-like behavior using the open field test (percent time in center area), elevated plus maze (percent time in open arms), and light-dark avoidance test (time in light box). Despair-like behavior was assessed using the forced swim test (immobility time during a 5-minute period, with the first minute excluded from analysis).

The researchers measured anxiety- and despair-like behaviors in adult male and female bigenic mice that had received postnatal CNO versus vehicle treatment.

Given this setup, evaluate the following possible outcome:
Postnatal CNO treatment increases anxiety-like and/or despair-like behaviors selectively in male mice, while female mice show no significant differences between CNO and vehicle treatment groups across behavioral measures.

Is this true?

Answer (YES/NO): NO